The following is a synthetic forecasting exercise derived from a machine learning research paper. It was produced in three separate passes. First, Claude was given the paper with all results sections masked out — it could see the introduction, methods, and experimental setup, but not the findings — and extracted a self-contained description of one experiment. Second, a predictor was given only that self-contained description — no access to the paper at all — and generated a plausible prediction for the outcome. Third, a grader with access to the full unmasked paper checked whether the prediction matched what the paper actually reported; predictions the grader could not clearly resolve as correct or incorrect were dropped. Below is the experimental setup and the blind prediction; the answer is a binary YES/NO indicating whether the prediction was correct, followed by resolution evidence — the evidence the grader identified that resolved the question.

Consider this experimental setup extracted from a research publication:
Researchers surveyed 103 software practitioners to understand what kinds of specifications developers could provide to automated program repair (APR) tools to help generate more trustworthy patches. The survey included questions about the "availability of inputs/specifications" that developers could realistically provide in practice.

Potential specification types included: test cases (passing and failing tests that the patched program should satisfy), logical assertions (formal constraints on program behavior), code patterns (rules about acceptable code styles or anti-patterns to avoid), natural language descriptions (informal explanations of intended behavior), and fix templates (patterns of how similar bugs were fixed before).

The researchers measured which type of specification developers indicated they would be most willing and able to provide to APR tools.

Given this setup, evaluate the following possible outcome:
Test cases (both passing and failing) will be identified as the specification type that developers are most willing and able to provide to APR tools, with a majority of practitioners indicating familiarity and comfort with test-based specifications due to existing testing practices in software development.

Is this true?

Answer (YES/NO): NO